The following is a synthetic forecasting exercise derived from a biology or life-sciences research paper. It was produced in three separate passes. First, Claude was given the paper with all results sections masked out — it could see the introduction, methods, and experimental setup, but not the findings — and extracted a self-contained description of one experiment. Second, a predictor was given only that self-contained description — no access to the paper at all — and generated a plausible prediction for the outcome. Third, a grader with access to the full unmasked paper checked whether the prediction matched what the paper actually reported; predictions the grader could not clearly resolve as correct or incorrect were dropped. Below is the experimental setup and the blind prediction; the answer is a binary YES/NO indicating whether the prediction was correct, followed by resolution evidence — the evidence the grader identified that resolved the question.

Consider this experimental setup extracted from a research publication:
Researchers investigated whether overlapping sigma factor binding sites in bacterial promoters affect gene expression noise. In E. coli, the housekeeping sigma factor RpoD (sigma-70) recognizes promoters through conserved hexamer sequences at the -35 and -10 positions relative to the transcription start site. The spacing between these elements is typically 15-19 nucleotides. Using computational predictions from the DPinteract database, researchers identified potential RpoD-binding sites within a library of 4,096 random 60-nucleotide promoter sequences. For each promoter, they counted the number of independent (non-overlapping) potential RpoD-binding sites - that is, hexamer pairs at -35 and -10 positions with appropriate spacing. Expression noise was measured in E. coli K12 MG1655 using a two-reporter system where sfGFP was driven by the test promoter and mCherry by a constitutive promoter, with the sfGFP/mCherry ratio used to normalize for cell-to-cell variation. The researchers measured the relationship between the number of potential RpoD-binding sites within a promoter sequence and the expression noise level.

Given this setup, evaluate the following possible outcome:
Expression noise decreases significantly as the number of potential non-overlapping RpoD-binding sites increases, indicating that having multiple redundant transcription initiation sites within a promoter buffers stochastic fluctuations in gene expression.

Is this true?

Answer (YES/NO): NO